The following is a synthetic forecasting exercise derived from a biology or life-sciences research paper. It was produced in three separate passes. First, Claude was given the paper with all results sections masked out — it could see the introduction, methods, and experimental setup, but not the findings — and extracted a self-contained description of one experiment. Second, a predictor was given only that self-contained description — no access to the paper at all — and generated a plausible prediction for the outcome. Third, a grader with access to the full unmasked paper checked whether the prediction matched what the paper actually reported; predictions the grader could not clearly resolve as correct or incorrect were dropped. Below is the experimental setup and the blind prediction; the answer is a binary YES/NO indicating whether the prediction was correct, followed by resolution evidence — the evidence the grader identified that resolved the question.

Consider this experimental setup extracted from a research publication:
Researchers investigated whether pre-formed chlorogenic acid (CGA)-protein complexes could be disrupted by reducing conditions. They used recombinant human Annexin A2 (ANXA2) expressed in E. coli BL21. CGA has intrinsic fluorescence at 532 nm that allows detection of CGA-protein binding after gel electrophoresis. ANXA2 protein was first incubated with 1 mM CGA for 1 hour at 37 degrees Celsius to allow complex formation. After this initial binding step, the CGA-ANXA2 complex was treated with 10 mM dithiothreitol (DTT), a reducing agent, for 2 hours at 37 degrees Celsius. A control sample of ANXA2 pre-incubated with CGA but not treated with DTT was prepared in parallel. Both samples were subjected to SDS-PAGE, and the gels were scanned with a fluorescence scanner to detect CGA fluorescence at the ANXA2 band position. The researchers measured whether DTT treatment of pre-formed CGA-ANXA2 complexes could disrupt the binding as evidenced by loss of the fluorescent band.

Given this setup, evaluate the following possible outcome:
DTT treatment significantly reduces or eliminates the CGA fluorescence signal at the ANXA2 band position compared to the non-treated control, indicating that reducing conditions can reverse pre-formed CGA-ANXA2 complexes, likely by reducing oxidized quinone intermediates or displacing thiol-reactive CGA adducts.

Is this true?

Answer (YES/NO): NO